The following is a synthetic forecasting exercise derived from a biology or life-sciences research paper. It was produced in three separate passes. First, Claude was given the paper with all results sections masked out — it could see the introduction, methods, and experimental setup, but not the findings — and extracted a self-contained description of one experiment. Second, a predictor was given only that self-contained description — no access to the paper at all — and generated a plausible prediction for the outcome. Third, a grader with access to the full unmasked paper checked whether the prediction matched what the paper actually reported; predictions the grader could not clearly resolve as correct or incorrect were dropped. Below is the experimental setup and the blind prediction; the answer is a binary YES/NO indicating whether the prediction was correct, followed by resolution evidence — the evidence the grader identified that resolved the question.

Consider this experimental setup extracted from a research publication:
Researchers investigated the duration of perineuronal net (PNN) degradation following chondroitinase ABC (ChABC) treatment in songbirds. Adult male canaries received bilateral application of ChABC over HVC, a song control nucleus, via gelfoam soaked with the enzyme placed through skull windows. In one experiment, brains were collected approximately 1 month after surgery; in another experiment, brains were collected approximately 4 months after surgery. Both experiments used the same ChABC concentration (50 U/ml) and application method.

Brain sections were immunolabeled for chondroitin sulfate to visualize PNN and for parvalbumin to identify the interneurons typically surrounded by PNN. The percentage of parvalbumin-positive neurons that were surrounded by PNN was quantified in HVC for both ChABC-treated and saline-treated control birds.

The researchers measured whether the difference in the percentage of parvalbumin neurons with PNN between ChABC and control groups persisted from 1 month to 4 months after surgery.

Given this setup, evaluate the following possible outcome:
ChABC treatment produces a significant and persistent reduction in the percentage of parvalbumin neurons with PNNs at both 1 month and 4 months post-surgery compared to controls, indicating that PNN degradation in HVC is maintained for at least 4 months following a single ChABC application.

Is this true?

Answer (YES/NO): NO